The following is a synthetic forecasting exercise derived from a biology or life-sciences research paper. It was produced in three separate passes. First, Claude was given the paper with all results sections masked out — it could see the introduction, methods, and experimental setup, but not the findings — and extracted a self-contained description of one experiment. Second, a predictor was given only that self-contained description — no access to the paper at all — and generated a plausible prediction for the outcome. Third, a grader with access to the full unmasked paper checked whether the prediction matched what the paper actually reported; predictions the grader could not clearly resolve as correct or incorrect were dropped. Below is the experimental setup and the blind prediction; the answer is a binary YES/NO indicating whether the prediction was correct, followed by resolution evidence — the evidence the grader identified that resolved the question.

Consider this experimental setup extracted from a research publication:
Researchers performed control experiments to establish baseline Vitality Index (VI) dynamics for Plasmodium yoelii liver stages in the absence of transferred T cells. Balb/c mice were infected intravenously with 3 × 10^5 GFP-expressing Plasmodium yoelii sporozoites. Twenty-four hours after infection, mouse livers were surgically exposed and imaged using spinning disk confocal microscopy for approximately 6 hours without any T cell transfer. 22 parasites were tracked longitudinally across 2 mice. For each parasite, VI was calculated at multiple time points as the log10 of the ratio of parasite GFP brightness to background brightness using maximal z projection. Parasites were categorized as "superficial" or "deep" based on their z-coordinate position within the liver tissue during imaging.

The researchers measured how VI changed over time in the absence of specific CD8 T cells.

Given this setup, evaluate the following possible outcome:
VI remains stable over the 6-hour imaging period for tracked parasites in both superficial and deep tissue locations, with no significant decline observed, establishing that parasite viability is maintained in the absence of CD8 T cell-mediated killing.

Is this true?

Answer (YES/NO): YES